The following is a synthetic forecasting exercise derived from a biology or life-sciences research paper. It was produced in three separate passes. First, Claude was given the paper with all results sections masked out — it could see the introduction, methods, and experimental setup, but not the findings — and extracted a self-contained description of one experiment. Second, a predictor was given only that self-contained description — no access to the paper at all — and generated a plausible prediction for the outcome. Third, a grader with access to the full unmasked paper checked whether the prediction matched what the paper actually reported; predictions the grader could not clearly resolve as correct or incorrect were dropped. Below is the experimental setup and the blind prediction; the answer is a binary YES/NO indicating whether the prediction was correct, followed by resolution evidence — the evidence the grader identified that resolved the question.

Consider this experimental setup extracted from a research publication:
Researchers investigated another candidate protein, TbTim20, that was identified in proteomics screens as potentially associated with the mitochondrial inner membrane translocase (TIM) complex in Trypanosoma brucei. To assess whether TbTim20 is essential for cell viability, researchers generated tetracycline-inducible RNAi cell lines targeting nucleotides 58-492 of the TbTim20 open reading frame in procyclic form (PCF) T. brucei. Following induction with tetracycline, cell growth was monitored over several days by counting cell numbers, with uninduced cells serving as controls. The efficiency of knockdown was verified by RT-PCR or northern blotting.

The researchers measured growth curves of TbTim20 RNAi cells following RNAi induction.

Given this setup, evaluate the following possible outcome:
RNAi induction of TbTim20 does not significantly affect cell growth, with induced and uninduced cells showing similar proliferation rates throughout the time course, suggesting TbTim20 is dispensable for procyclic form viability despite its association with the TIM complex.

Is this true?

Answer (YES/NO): YES